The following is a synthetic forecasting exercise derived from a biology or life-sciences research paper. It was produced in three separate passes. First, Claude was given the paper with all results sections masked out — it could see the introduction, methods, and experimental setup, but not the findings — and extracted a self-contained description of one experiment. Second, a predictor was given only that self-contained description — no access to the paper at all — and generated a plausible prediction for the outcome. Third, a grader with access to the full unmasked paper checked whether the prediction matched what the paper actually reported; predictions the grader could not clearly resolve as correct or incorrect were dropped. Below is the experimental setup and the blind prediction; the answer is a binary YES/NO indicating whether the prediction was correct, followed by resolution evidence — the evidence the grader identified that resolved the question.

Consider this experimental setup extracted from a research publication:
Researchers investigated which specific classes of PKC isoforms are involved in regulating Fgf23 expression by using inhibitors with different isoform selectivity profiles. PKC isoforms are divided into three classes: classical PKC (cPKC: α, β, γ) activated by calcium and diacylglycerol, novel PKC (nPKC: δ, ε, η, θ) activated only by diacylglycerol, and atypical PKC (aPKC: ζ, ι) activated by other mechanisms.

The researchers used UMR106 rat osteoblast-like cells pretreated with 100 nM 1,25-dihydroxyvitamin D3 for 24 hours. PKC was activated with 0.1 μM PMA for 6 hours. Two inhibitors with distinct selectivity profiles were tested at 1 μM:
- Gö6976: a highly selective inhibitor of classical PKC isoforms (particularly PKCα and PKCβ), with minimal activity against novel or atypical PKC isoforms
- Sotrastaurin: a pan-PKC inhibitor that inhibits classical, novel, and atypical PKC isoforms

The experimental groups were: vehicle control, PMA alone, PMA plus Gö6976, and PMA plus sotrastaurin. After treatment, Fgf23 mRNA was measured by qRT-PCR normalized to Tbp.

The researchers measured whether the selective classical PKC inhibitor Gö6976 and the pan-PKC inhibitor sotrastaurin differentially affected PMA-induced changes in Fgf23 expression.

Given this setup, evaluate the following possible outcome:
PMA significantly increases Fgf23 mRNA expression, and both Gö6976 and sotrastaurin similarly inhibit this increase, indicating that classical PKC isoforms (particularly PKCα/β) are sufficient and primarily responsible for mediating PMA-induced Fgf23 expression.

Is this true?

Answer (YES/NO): YES